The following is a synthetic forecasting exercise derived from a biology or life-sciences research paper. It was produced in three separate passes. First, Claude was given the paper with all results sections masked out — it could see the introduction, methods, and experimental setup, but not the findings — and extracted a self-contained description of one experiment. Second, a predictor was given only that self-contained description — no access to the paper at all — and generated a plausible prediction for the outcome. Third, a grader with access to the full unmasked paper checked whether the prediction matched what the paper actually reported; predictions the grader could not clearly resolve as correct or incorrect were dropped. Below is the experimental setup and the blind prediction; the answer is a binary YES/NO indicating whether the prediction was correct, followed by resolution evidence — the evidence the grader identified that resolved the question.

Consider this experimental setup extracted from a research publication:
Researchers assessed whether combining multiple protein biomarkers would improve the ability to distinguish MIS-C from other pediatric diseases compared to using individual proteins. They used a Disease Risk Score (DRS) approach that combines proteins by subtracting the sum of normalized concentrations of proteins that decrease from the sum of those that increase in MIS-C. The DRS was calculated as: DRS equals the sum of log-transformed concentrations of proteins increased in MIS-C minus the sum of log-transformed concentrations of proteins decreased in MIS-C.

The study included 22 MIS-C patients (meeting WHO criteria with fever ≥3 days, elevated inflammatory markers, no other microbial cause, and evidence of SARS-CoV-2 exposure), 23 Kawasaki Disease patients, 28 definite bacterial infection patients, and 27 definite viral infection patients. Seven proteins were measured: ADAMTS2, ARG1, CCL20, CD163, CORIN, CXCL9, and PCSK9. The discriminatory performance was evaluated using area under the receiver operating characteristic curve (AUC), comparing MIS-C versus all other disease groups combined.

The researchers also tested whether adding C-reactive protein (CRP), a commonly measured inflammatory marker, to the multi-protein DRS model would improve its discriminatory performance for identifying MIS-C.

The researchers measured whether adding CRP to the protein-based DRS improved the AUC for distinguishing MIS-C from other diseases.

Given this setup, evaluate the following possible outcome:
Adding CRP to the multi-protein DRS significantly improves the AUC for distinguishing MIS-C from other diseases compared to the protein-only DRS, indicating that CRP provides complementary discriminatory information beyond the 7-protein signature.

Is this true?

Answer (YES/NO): NO